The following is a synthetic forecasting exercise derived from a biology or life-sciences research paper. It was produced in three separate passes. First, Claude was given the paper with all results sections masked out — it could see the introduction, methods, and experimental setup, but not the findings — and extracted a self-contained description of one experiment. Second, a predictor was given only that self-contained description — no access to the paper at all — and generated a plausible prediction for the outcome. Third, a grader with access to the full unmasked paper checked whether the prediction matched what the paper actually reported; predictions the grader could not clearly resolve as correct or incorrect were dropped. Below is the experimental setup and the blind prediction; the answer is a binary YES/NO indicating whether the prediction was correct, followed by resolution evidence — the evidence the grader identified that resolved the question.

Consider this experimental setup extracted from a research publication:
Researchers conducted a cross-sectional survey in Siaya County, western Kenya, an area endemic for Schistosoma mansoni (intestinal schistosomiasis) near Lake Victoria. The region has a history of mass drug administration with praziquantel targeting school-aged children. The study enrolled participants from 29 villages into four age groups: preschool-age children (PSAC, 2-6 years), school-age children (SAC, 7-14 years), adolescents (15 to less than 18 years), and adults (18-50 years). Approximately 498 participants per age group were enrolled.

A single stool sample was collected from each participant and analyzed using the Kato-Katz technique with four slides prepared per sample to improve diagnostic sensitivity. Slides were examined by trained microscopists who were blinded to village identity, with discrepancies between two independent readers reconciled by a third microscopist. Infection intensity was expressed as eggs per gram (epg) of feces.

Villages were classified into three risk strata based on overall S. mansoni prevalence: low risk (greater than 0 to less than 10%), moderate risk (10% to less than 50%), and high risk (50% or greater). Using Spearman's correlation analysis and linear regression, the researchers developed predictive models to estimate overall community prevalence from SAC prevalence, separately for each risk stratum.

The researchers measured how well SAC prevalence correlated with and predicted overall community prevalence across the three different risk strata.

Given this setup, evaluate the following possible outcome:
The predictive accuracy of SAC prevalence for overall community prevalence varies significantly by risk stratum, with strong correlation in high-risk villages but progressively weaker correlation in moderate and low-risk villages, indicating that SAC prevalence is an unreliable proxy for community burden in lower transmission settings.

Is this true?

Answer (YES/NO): NO